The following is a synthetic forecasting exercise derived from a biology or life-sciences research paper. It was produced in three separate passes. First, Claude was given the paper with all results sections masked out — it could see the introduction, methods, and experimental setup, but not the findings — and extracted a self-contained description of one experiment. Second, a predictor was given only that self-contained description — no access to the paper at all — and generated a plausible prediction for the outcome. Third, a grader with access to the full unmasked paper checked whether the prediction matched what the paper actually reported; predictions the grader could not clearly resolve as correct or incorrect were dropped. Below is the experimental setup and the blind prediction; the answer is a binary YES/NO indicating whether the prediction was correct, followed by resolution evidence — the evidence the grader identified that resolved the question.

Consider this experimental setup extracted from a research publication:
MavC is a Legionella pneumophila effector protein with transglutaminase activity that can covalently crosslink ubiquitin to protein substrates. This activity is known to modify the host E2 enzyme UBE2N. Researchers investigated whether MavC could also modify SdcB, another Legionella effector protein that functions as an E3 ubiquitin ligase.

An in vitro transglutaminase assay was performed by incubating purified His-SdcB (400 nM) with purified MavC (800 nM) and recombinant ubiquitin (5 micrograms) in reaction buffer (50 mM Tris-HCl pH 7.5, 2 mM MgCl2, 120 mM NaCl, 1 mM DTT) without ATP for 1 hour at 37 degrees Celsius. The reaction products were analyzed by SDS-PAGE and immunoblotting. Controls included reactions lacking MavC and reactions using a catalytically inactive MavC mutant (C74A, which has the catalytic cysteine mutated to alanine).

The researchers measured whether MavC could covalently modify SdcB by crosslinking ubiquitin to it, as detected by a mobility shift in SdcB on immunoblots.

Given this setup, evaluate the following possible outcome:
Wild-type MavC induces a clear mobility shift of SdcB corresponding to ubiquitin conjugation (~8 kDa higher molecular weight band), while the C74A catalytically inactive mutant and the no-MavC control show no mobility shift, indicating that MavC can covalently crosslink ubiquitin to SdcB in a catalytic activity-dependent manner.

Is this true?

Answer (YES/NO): YES